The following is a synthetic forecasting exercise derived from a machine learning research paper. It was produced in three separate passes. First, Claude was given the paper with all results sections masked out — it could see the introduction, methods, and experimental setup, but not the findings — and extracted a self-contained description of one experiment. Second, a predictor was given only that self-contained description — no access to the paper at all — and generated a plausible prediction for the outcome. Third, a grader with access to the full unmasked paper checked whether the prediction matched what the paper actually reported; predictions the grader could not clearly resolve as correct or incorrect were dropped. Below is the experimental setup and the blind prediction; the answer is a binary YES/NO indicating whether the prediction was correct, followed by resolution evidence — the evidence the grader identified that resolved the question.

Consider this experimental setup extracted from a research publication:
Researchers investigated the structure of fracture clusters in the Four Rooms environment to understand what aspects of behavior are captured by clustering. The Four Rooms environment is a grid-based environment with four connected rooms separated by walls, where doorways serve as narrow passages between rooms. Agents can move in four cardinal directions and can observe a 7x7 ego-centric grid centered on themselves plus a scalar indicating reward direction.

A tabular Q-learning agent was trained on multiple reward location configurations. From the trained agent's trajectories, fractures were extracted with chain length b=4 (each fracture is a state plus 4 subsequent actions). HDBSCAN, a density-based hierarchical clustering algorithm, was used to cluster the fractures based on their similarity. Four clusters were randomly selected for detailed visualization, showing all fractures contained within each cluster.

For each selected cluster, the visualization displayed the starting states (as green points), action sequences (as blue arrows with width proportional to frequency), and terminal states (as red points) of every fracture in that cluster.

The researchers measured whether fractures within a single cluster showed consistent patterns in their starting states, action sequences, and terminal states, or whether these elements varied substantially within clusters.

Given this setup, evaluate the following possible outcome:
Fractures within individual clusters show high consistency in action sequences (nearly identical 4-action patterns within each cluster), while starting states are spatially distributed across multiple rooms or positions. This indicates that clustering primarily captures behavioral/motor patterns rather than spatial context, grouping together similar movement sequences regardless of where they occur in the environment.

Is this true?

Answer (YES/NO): NO